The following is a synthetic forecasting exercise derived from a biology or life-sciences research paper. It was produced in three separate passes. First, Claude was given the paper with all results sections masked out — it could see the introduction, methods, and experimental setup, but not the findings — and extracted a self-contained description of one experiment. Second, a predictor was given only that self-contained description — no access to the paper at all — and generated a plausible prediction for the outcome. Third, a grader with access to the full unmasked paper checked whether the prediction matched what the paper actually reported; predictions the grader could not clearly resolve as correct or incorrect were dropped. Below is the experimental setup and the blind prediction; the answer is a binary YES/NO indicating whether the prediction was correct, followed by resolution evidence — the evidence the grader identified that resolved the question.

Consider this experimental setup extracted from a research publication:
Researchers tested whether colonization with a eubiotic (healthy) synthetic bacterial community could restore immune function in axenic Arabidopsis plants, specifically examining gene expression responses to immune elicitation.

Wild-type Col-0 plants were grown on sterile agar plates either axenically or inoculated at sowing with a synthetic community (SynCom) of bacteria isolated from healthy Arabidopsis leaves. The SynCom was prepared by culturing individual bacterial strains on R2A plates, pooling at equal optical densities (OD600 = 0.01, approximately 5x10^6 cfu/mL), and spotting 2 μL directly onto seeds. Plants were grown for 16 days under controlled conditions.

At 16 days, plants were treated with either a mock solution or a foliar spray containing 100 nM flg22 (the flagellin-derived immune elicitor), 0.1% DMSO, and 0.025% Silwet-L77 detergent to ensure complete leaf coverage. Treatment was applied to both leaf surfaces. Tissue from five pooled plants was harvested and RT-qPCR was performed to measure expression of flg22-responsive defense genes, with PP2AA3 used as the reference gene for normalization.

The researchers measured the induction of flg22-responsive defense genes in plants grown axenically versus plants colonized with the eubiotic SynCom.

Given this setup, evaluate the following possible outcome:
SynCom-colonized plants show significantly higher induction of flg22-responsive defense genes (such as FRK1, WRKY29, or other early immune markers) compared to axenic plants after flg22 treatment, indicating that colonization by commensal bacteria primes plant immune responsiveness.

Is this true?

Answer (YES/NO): YES